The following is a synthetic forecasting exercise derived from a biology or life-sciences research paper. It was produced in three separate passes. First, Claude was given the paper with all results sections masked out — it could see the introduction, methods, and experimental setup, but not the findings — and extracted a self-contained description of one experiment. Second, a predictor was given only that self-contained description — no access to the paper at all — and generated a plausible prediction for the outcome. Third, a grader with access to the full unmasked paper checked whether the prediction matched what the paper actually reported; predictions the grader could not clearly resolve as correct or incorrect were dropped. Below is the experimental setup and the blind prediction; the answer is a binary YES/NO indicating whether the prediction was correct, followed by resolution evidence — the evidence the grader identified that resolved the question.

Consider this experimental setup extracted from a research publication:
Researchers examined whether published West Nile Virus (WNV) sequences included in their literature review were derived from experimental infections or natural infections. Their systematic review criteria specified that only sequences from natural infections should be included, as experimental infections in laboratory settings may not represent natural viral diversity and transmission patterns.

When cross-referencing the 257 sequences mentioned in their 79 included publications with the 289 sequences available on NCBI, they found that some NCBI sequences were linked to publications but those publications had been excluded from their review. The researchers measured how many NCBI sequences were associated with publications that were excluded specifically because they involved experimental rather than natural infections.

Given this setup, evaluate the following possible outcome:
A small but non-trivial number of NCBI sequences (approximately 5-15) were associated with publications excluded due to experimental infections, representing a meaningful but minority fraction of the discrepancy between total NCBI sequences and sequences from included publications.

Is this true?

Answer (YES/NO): NO